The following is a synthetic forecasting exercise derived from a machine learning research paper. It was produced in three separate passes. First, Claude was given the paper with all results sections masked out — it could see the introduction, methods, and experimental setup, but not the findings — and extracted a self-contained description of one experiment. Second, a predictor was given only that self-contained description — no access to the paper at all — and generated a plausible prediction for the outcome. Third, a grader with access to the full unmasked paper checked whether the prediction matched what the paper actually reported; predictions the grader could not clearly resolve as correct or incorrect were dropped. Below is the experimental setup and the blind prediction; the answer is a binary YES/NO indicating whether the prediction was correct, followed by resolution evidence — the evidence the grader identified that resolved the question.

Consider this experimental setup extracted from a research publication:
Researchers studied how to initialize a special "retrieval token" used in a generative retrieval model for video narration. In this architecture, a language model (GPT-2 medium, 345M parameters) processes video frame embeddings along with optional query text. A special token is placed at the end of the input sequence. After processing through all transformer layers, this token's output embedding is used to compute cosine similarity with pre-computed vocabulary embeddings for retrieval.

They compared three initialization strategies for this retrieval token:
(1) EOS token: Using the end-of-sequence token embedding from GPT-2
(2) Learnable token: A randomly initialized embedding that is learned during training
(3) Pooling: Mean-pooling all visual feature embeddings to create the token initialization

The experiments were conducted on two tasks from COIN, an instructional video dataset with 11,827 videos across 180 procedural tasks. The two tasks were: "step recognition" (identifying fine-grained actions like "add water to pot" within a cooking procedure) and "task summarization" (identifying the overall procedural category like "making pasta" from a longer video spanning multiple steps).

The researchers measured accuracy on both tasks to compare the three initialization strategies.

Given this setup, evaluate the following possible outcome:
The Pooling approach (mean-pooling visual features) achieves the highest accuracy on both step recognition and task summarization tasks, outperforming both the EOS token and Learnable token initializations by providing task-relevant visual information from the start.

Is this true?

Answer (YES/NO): NO